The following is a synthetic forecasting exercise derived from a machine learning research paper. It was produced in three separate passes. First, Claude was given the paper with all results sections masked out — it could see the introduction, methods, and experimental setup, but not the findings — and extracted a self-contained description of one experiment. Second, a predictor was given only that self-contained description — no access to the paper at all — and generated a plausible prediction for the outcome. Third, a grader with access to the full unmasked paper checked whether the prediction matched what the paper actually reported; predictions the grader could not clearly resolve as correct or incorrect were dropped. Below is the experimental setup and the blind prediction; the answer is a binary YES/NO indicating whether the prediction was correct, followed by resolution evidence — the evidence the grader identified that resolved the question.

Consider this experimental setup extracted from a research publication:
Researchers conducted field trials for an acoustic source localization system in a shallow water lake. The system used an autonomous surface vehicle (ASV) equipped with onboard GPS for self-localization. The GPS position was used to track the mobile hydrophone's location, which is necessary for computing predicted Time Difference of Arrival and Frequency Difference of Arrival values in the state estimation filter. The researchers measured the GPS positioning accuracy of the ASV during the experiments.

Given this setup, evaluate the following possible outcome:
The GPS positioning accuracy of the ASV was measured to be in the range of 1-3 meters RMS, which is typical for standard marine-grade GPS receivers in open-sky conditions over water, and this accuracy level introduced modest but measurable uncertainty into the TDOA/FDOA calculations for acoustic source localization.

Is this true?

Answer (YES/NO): NO